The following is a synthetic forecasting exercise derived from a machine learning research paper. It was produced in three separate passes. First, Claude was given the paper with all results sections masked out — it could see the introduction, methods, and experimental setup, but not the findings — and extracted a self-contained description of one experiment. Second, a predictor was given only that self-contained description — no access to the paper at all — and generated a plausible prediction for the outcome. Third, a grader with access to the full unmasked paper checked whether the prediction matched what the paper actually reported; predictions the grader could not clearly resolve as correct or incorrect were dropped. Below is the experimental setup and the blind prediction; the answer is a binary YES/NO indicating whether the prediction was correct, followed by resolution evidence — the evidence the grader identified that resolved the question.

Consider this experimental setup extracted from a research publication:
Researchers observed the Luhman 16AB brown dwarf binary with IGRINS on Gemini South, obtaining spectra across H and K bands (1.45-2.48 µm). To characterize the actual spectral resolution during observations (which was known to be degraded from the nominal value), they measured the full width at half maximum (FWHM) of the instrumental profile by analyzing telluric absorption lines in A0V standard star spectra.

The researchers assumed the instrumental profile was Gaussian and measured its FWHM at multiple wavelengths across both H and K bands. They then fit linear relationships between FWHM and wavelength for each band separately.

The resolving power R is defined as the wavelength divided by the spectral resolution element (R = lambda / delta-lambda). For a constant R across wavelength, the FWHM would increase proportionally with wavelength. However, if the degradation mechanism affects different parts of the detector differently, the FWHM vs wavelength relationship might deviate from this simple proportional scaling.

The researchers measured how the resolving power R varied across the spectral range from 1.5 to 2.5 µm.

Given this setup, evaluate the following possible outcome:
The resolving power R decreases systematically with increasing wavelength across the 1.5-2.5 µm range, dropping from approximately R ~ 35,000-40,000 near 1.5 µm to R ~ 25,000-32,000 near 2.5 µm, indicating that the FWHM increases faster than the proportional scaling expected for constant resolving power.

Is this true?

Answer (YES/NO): NO